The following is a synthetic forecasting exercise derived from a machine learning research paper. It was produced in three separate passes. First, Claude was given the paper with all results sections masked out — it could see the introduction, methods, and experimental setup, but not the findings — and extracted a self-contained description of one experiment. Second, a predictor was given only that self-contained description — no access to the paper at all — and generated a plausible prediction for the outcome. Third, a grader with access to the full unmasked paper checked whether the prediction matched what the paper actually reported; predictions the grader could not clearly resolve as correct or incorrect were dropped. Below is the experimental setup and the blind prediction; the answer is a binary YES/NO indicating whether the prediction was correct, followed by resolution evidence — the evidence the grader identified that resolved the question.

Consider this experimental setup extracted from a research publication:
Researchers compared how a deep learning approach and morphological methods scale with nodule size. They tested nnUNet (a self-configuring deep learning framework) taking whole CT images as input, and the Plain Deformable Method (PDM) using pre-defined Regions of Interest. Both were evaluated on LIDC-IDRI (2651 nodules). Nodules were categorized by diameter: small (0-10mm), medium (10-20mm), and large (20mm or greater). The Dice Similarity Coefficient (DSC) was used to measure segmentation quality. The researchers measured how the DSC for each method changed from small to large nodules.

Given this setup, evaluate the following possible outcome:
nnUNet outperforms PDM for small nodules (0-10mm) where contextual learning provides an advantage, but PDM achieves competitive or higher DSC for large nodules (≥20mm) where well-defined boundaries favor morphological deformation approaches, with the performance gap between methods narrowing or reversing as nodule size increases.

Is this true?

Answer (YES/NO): NO